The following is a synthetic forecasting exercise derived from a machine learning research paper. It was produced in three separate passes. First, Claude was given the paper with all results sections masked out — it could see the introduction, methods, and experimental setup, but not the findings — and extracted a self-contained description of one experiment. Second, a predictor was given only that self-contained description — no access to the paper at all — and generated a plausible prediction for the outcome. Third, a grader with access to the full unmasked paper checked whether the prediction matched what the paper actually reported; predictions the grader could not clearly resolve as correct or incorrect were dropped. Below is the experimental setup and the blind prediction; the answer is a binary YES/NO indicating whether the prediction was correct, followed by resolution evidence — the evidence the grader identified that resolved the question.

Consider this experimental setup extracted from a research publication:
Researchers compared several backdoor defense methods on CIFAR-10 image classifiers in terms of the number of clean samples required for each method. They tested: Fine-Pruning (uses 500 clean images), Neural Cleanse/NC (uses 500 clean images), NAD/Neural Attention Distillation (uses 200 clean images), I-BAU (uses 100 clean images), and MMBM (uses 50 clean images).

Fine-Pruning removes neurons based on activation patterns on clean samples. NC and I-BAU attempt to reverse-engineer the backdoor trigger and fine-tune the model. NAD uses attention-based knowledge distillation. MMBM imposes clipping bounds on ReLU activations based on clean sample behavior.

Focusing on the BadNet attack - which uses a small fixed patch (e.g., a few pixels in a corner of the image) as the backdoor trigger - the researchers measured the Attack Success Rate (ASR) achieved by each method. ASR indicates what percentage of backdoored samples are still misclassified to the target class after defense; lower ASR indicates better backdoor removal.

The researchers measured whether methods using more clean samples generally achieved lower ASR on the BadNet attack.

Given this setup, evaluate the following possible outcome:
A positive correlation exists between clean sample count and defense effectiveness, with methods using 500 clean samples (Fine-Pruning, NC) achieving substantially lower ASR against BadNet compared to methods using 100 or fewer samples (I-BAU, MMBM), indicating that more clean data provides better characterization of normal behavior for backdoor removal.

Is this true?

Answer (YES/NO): NO